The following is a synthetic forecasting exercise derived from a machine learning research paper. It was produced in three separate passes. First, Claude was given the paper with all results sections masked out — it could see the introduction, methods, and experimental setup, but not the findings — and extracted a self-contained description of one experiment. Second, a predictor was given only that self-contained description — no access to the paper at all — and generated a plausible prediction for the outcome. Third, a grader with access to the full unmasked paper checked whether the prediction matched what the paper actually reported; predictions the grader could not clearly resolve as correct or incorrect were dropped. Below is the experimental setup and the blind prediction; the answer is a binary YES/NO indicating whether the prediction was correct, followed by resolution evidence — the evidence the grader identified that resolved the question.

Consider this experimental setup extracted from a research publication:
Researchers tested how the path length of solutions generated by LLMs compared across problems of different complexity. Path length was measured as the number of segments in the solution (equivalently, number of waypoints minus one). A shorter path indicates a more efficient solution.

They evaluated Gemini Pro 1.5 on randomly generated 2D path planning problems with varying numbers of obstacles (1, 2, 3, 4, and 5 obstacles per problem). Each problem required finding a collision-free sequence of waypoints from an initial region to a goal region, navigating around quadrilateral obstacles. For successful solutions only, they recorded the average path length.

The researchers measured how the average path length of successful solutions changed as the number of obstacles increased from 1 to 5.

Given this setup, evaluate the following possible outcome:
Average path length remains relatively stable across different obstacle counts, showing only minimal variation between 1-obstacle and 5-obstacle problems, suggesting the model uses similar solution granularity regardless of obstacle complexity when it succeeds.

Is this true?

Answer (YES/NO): YES